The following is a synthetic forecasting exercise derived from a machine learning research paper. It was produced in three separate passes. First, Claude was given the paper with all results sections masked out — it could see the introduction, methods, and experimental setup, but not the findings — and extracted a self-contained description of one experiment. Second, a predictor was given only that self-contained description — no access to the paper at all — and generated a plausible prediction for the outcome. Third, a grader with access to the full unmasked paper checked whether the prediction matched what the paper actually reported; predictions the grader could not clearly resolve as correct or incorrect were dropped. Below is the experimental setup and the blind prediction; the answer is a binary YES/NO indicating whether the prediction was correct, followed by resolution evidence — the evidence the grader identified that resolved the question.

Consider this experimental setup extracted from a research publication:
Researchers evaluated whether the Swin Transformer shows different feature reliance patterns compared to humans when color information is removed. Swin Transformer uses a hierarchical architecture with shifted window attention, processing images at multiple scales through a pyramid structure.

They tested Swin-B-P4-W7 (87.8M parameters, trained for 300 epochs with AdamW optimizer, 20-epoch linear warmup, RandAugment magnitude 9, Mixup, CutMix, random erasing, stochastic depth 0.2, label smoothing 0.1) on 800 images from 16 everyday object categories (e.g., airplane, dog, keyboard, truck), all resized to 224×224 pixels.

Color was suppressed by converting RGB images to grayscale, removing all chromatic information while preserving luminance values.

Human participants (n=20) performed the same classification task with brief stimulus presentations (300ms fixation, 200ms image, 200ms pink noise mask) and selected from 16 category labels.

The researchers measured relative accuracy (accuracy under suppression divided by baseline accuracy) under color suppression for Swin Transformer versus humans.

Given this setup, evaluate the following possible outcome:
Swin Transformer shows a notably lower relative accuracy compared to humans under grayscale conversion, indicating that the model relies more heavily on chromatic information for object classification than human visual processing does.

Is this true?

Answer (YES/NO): YES